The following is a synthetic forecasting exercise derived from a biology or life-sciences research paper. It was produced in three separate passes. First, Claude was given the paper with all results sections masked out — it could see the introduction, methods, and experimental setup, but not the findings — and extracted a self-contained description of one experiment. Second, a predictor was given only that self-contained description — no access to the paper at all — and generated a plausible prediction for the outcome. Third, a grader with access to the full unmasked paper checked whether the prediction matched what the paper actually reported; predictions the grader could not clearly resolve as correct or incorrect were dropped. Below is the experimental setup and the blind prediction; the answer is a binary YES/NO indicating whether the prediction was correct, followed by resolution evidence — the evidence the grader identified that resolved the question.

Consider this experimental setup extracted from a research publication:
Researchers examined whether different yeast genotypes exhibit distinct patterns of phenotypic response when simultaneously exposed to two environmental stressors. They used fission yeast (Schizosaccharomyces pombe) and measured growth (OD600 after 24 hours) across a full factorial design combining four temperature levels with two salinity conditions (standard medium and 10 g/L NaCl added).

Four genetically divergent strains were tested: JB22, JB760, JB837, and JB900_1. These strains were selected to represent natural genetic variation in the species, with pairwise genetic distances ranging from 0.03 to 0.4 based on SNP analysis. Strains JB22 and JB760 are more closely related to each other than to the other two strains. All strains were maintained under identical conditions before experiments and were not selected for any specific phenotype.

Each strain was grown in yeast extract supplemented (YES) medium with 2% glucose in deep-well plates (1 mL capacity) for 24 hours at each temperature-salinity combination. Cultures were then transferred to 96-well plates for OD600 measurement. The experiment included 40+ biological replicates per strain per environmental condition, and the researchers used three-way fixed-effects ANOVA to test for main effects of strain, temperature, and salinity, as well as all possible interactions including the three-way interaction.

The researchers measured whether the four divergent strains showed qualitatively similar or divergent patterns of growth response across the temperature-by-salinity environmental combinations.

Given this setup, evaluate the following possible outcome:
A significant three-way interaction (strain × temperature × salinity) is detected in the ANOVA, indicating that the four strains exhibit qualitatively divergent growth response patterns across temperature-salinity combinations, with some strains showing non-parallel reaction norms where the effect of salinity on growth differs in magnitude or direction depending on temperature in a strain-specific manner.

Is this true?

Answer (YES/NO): YES